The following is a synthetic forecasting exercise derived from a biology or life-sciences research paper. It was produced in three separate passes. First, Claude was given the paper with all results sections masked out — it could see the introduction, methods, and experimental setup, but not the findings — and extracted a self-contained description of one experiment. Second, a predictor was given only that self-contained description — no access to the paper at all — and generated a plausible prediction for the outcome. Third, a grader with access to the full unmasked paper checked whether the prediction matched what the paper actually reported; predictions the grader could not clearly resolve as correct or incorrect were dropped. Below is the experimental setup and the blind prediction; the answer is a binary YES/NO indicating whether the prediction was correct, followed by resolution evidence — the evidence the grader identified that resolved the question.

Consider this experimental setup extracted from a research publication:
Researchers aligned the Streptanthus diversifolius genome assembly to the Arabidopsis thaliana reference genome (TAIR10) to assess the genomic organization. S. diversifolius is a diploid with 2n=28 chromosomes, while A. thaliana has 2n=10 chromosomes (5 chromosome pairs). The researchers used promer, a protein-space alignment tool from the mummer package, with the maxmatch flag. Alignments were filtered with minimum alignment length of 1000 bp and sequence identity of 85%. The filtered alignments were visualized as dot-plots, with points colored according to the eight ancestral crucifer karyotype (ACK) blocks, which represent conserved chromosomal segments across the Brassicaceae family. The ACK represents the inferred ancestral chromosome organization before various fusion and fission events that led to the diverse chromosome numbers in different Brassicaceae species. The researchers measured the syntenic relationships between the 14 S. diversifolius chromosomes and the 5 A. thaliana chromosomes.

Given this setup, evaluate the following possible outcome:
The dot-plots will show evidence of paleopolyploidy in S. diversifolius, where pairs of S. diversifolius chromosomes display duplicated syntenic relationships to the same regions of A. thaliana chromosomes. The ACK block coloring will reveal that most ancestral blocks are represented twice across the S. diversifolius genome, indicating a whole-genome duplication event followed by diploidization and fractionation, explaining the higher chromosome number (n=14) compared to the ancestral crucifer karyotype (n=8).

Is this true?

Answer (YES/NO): YES